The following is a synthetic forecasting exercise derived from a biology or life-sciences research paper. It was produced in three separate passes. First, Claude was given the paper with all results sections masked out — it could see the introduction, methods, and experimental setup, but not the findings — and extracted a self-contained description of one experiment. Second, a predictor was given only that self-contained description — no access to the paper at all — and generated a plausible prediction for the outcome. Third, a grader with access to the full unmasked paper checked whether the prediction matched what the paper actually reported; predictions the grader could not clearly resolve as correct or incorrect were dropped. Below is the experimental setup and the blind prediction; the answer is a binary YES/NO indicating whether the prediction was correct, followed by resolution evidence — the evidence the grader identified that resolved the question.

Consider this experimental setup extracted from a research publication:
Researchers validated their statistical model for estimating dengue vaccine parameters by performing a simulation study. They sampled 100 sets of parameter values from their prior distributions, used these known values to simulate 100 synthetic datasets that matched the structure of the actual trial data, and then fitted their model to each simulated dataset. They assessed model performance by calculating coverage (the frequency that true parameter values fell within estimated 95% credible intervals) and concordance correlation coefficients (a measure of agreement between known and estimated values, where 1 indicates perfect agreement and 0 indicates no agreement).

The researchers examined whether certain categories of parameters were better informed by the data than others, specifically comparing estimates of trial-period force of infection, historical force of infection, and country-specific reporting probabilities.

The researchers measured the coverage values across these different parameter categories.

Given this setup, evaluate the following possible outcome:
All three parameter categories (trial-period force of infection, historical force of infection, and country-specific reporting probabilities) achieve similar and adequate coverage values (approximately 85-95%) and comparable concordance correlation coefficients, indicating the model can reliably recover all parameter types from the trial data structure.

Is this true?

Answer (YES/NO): NO